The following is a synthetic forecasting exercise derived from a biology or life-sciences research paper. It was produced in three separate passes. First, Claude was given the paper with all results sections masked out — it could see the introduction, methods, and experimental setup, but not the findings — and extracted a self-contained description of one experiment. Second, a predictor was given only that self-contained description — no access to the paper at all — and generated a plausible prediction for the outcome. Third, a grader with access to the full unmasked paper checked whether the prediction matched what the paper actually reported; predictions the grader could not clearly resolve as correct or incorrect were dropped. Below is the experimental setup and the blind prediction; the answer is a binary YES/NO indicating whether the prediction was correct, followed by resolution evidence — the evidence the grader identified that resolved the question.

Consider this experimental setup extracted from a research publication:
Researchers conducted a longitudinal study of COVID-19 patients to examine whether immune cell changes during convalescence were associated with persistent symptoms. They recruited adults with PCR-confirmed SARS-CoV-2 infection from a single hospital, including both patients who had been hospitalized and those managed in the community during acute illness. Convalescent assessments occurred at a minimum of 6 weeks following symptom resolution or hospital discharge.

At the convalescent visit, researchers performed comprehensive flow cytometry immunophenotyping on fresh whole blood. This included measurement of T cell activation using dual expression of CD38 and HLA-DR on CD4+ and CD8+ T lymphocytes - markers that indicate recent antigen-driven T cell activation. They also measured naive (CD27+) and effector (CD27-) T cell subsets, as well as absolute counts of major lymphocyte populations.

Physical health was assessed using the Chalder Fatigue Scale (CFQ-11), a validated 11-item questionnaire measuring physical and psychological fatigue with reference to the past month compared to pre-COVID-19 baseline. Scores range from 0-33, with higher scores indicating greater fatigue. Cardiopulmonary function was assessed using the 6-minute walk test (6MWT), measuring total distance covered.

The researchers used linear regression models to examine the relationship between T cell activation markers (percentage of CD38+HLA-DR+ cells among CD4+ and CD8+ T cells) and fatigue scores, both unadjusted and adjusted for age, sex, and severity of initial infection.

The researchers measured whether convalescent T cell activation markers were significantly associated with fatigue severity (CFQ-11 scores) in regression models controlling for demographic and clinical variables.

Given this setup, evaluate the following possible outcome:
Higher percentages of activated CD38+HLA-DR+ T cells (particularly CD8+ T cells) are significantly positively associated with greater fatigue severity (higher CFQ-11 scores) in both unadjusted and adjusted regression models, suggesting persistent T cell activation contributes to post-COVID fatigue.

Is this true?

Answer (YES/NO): NO